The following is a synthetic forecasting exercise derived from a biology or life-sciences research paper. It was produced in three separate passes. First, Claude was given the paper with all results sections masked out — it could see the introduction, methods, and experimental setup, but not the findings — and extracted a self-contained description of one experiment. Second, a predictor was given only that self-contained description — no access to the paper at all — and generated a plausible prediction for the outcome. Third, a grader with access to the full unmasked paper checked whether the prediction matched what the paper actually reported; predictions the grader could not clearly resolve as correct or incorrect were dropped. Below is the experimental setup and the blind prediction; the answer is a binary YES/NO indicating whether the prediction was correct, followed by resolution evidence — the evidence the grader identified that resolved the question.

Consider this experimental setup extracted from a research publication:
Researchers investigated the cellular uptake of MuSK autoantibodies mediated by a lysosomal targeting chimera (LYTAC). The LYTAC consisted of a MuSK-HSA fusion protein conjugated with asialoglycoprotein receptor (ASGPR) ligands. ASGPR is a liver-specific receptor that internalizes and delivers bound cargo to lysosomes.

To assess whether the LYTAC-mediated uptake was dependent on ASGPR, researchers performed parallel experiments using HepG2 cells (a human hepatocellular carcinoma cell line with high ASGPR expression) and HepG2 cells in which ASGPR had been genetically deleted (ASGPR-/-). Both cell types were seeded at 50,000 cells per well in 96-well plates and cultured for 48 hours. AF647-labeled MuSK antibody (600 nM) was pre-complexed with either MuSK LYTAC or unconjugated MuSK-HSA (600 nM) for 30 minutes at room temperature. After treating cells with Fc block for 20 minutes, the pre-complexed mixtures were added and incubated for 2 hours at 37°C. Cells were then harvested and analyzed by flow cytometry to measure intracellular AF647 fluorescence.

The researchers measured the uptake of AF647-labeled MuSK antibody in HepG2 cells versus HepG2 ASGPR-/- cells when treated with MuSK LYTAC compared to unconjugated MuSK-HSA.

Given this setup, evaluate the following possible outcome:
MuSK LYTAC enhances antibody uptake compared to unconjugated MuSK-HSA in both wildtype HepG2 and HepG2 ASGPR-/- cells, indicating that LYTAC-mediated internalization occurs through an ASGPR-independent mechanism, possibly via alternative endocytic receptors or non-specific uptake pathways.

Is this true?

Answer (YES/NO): NO